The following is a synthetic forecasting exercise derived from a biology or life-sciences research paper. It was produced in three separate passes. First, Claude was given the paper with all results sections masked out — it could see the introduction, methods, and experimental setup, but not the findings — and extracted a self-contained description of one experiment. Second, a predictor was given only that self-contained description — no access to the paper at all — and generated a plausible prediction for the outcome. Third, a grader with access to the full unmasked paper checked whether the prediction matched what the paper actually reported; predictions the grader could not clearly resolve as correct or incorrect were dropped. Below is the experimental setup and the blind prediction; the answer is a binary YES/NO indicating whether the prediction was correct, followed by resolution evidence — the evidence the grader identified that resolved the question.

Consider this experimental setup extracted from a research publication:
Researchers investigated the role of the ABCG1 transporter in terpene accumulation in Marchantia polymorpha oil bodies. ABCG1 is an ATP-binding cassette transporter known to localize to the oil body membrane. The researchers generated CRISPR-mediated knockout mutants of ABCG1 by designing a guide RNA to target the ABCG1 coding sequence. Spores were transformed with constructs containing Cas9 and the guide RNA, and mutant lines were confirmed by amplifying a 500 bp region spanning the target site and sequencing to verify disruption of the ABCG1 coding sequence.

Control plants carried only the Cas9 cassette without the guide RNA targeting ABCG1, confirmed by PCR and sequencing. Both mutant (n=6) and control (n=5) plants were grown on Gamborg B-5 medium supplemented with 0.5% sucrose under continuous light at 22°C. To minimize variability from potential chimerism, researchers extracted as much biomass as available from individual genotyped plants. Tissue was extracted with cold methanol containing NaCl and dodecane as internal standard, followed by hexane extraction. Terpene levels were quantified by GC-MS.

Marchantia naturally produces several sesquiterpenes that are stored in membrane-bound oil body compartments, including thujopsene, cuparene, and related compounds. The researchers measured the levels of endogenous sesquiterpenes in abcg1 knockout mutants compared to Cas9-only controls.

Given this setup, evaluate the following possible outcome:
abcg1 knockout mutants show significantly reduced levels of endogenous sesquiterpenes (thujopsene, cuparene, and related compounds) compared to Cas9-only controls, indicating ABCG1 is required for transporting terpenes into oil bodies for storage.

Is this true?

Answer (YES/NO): YES